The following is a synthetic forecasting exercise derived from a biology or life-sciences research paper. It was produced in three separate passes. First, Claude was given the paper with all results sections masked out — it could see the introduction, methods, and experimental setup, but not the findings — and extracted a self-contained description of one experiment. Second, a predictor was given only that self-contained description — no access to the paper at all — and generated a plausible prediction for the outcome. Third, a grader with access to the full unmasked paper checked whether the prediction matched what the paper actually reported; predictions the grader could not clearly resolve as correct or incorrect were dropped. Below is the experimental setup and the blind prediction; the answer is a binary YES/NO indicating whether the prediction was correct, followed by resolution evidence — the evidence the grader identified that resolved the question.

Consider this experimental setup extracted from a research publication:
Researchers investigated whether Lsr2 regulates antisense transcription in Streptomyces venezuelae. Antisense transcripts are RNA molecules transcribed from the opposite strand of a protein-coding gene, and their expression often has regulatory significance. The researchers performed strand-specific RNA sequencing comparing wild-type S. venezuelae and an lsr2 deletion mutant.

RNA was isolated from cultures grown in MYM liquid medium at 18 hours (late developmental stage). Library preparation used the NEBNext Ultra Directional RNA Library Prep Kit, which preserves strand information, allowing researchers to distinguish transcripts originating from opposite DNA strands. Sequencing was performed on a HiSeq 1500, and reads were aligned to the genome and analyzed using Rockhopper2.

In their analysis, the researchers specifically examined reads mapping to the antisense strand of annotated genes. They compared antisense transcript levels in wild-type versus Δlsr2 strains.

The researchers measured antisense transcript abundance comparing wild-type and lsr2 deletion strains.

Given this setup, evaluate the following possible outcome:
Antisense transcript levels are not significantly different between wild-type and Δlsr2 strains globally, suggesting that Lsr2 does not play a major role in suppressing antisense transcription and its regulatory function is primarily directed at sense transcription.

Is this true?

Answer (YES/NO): NO